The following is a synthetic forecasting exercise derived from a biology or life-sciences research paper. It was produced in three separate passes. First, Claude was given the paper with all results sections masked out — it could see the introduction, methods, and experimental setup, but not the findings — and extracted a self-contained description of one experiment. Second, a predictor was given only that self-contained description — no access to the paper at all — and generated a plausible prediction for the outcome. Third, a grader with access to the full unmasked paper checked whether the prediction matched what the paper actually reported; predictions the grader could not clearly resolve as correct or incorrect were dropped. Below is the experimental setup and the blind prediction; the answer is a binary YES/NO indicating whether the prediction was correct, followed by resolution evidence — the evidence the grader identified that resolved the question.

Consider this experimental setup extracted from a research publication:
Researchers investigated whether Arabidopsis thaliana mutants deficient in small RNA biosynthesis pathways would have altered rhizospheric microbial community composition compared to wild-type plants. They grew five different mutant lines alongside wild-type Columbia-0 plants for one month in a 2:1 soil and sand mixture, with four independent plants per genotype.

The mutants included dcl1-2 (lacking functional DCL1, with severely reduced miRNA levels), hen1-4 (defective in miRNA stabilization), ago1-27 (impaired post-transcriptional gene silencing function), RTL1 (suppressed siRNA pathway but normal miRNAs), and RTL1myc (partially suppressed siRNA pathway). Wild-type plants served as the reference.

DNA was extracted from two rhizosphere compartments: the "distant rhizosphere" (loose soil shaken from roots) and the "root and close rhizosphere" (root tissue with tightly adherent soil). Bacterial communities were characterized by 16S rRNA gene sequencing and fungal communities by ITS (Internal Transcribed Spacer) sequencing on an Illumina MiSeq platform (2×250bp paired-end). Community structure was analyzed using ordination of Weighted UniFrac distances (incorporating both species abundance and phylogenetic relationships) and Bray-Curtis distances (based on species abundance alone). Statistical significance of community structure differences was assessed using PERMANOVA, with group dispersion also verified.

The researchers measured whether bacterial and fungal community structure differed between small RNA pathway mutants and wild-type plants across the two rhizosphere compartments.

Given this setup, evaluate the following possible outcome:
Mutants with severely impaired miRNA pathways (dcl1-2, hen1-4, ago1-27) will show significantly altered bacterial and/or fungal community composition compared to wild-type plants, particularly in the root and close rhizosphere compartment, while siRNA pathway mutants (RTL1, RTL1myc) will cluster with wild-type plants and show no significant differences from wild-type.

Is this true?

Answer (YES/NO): NO